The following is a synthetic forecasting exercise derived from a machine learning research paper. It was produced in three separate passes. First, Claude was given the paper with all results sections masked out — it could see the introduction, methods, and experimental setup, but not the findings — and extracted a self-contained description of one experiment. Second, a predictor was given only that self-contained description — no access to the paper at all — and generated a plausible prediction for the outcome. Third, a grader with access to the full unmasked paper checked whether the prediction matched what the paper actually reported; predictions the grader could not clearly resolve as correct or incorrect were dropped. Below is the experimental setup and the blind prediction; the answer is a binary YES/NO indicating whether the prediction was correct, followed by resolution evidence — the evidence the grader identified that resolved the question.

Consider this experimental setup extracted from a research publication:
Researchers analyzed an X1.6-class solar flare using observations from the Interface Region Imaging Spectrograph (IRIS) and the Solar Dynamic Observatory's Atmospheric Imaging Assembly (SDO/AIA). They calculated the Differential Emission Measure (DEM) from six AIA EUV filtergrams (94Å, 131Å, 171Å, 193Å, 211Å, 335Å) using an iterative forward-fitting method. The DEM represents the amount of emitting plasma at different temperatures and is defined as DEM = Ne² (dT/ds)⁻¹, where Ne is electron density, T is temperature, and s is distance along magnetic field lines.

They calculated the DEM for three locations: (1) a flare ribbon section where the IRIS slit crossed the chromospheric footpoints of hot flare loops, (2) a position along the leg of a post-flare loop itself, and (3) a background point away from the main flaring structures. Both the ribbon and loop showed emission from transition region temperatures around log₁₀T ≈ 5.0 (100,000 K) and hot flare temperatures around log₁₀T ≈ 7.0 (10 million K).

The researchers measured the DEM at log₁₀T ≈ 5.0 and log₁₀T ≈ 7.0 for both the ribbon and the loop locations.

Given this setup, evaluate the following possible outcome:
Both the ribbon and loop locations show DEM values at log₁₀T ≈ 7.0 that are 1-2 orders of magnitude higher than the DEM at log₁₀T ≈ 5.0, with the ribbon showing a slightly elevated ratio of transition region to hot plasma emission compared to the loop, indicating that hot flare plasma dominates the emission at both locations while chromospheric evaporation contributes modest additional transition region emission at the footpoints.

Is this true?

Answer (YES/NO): NO